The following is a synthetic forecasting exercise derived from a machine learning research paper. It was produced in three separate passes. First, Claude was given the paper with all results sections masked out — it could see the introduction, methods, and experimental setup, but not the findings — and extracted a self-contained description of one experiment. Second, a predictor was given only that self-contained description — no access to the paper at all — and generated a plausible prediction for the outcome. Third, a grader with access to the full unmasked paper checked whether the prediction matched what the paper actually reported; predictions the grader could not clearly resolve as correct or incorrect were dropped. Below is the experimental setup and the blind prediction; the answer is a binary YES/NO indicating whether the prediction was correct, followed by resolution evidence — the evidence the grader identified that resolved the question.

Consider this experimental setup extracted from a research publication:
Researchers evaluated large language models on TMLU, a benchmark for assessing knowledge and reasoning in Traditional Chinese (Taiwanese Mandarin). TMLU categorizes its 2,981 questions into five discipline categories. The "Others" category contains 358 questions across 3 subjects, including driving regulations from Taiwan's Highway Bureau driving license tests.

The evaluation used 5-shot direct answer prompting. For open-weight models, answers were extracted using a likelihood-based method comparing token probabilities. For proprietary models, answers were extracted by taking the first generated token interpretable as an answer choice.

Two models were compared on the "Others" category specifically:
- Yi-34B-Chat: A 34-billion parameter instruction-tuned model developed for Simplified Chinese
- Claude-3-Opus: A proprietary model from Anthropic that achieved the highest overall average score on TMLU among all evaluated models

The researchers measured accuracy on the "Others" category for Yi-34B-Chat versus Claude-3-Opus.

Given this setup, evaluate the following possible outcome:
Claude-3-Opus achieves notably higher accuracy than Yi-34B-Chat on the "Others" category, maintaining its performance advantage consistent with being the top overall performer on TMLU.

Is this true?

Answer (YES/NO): NO